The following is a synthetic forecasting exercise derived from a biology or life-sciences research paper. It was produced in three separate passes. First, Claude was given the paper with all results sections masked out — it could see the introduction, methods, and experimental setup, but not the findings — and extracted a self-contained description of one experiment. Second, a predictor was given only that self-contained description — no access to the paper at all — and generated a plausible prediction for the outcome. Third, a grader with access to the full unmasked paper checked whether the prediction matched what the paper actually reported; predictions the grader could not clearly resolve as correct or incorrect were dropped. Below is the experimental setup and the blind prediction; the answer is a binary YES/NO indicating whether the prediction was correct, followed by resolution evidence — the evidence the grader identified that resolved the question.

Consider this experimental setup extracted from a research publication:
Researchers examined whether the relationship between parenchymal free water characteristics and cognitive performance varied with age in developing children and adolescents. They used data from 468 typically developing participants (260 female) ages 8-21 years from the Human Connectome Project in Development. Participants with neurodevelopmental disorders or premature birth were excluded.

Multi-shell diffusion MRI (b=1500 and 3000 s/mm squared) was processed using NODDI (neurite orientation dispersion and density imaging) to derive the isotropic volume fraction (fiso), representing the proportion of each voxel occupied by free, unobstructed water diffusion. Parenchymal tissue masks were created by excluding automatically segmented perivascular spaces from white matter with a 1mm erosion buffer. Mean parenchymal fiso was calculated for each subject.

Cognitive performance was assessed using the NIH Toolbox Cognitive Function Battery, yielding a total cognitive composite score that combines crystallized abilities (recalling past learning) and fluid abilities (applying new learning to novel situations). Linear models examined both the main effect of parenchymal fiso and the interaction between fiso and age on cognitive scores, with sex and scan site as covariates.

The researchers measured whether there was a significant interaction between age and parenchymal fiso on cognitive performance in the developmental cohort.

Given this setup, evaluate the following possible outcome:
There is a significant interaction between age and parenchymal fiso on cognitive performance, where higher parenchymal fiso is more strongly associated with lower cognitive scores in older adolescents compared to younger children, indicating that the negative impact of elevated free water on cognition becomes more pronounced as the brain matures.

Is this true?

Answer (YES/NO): NO